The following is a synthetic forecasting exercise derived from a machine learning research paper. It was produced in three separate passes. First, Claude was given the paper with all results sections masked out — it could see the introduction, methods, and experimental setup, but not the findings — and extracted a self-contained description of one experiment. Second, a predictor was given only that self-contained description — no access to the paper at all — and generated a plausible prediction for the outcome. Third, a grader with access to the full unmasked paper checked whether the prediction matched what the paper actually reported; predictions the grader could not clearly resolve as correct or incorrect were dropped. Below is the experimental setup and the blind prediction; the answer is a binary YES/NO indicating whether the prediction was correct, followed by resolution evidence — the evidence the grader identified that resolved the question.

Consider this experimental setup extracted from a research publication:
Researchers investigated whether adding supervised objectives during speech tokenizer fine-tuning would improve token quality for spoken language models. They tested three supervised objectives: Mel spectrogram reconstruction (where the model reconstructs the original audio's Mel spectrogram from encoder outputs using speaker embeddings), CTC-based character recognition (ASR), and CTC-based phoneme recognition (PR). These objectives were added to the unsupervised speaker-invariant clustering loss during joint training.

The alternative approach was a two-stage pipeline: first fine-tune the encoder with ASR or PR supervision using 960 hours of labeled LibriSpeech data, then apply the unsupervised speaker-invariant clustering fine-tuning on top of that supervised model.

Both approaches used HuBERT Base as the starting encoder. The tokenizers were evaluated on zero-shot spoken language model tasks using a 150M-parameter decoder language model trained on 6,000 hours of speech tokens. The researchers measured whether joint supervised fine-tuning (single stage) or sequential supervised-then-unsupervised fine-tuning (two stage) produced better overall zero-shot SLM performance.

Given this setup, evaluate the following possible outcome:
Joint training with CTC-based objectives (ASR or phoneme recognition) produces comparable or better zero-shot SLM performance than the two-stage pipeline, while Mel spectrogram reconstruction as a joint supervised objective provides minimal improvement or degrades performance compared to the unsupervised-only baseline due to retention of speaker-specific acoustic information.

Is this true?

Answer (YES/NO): NO